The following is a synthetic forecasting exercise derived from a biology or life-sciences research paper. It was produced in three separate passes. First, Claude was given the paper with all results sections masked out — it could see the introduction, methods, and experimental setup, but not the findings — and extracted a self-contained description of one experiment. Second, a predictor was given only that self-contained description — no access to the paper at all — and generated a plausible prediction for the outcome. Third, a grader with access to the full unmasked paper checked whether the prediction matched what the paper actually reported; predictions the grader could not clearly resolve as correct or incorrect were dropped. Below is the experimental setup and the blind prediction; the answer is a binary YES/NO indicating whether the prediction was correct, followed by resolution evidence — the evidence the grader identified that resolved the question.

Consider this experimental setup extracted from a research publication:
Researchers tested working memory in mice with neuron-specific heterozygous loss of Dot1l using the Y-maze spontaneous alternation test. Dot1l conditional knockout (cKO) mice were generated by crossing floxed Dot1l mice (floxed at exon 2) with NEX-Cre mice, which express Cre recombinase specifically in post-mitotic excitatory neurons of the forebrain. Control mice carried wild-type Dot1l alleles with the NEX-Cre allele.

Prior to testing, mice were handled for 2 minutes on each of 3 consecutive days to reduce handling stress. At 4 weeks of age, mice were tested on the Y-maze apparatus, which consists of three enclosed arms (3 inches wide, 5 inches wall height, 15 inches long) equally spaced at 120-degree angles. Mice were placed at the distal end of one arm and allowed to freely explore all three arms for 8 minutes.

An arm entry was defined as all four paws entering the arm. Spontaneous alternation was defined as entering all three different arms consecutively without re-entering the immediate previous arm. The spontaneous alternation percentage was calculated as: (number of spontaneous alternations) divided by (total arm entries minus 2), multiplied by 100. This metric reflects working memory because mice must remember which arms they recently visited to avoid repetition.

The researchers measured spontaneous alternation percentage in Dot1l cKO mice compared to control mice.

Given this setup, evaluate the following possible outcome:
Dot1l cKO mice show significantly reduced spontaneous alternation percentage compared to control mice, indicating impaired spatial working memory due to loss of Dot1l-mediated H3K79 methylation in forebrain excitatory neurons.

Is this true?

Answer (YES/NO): NO